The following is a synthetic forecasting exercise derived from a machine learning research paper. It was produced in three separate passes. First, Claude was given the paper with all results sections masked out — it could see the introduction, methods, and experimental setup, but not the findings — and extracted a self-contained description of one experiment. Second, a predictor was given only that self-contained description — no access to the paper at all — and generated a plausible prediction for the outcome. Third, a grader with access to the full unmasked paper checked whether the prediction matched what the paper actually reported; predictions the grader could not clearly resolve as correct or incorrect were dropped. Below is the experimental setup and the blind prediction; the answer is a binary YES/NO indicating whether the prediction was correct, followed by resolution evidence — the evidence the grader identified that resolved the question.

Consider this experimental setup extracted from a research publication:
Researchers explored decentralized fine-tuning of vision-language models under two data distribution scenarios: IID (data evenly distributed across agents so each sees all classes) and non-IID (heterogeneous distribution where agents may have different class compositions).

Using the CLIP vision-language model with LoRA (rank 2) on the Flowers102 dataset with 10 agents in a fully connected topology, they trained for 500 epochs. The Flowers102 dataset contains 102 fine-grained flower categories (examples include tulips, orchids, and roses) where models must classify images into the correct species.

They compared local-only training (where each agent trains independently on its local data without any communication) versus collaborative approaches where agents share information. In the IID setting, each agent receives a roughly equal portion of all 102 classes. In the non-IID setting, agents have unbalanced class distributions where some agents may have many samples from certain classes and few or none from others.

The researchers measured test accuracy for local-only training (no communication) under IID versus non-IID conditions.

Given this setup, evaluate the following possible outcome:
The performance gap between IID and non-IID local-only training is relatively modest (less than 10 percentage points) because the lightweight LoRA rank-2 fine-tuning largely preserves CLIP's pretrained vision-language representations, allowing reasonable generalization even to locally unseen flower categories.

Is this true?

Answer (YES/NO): NO